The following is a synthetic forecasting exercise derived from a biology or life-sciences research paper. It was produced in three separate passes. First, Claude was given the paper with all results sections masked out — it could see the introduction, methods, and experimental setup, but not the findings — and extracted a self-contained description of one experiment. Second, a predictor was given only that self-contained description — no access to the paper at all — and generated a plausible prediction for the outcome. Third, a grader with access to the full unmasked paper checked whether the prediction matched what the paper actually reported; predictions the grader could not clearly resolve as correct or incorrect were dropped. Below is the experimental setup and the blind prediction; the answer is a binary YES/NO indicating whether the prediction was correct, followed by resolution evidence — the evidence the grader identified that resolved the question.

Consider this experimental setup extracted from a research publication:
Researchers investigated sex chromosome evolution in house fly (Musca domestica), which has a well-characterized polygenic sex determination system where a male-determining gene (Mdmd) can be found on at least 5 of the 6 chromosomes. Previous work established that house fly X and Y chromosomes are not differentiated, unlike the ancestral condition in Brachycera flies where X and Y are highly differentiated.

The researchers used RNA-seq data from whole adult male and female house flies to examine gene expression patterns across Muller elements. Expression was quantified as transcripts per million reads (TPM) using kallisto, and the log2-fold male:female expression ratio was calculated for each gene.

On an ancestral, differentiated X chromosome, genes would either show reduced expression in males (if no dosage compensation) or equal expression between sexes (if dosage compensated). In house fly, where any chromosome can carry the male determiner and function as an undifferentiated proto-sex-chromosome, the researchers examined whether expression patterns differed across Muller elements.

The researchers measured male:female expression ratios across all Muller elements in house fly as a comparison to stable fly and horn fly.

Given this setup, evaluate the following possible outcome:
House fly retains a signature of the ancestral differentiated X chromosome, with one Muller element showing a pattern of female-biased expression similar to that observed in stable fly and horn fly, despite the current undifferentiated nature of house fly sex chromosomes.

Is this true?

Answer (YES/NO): NO